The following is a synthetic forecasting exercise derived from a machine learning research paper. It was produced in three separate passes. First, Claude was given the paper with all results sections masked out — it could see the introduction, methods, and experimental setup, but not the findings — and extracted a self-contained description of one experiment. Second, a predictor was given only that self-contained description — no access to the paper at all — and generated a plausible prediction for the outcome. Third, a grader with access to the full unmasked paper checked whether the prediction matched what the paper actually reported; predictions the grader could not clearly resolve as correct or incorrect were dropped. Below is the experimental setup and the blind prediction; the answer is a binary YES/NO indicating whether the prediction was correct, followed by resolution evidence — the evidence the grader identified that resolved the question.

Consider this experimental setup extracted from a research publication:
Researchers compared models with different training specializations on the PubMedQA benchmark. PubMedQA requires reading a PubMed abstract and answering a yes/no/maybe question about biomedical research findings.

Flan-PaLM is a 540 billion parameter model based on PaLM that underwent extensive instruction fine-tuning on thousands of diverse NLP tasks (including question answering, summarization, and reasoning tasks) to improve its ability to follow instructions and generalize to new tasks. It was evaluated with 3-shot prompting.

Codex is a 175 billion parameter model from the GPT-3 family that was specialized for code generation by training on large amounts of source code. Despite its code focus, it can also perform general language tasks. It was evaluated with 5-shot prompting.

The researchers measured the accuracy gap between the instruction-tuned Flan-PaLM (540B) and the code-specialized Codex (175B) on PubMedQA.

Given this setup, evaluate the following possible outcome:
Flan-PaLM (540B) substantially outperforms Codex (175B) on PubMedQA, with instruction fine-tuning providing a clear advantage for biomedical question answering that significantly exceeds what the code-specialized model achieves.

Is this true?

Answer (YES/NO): NO